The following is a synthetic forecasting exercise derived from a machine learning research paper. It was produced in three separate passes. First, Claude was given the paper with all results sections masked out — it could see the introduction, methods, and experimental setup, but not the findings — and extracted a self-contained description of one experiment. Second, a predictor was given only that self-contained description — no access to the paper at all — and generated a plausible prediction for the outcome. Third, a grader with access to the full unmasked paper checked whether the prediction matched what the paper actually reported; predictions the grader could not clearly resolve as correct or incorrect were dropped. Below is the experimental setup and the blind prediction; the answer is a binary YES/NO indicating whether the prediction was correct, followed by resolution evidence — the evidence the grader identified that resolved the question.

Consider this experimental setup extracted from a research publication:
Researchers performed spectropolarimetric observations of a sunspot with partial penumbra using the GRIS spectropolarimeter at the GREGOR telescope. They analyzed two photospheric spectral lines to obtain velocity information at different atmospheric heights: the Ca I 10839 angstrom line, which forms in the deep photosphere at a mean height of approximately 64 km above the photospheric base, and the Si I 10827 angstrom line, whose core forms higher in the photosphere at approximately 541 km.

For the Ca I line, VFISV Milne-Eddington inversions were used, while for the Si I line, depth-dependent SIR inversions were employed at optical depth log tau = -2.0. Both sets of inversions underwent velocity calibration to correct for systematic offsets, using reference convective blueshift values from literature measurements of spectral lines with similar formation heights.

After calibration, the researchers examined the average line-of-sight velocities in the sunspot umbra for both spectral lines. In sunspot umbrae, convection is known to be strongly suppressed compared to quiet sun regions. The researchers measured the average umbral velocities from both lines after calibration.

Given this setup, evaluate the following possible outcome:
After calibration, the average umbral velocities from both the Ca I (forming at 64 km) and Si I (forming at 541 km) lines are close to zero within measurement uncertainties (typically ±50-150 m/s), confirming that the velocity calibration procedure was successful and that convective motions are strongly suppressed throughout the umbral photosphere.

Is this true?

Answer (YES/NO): YES